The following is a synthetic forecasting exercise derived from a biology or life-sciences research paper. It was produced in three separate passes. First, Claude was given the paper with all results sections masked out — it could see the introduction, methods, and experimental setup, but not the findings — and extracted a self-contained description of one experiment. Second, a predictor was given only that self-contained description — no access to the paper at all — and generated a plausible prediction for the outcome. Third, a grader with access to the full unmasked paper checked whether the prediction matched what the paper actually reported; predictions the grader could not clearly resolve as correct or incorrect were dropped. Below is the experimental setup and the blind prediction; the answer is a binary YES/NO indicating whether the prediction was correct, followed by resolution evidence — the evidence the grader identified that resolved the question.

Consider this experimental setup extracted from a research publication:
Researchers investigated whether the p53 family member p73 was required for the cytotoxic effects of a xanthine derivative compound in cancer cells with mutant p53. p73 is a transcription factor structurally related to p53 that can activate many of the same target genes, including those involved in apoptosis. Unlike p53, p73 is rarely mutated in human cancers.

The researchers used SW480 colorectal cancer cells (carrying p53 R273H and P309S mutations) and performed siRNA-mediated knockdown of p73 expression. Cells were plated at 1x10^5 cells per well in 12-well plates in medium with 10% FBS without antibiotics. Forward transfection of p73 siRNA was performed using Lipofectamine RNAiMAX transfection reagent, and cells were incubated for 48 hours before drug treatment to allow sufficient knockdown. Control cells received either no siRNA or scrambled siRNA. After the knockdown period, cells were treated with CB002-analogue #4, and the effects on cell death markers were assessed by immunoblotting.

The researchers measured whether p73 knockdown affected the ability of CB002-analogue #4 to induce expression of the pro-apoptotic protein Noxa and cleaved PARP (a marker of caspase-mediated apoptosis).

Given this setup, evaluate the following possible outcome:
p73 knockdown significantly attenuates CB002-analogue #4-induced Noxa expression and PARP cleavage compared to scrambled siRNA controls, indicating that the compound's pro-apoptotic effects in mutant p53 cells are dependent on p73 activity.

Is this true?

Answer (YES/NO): NO